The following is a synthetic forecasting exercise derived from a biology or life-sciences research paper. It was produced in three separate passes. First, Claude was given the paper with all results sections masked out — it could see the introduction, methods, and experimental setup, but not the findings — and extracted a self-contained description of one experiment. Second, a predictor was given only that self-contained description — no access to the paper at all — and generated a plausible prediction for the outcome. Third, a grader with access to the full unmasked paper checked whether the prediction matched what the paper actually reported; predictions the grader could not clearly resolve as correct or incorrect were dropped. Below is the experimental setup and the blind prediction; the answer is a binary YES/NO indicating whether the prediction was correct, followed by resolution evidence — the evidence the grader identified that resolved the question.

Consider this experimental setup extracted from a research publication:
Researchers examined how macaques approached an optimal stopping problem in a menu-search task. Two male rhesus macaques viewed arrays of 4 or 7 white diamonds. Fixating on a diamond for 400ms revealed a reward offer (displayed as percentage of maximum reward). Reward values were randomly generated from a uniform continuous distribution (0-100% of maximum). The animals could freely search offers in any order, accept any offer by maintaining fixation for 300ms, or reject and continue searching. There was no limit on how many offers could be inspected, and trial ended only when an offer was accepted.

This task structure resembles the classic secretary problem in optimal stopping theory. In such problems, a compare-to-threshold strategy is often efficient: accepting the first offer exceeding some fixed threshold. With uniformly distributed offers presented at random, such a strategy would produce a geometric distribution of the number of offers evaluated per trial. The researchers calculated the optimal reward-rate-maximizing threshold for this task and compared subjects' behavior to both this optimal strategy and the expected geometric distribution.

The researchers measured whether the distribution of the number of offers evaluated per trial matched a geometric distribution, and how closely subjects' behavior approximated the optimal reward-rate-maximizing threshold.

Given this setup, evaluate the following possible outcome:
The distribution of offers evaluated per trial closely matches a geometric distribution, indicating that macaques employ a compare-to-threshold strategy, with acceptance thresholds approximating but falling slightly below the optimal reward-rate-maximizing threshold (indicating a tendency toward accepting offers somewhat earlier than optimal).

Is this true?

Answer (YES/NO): YES